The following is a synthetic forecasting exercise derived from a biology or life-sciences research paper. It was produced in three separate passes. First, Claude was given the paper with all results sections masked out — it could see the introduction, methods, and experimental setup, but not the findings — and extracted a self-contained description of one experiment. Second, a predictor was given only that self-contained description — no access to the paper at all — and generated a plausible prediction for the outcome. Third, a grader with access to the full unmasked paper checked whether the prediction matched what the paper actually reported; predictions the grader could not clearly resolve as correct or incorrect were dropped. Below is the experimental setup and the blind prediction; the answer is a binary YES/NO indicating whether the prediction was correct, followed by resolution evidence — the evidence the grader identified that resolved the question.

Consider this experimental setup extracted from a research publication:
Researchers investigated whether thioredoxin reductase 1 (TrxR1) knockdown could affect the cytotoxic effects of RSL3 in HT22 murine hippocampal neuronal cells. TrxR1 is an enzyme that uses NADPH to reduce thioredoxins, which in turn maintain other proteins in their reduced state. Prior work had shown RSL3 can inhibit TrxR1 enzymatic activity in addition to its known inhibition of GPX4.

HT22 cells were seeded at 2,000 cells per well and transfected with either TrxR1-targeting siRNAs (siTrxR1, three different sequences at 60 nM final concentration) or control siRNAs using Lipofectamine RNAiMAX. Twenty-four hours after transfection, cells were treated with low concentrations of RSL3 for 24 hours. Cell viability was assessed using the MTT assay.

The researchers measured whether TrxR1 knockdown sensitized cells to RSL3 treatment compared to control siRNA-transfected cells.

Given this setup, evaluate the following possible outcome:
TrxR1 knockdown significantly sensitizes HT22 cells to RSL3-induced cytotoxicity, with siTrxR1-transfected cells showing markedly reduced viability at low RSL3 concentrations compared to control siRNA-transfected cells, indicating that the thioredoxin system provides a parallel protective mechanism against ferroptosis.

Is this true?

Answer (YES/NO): NO